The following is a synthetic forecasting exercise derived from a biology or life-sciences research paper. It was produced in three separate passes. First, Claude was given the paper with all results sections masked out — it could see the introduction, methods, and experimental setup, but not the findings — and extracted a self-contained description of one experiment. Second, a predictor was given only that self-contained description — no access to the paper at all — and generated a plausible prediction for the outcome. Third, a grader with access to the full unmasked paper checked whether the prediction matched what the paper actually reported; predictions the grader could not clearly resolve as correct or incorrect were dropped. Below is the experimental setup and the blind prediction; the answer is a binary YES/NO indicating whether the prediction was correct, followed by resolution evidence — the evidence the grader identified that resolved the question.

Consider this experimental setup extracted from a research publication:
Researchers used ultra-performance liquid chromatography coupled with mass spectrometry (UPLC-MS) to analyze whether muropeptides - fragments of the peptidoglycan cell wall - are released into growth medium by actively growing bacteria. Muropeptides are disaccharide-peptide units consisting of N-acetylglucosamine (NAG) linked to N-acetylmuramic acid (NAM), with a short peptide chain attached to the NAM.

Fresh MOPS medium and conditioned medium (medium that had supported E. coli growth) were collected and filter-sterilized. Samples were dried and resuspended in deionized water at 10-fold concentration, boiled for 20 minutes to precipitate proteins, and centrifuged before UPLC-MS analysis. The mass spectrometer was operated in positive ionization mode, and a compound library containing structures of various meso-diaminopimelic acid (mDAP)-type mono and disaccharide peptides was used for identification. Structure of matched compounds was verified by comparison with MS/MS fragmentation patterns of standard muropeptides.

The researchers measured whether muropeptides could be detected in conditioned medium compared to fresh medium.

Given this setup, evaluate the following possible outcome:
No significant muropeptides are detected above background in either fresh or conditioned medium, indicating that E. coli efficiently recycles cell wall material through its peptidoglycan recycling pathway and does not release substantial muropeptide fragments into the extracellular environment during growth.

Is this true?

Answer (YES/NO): NO